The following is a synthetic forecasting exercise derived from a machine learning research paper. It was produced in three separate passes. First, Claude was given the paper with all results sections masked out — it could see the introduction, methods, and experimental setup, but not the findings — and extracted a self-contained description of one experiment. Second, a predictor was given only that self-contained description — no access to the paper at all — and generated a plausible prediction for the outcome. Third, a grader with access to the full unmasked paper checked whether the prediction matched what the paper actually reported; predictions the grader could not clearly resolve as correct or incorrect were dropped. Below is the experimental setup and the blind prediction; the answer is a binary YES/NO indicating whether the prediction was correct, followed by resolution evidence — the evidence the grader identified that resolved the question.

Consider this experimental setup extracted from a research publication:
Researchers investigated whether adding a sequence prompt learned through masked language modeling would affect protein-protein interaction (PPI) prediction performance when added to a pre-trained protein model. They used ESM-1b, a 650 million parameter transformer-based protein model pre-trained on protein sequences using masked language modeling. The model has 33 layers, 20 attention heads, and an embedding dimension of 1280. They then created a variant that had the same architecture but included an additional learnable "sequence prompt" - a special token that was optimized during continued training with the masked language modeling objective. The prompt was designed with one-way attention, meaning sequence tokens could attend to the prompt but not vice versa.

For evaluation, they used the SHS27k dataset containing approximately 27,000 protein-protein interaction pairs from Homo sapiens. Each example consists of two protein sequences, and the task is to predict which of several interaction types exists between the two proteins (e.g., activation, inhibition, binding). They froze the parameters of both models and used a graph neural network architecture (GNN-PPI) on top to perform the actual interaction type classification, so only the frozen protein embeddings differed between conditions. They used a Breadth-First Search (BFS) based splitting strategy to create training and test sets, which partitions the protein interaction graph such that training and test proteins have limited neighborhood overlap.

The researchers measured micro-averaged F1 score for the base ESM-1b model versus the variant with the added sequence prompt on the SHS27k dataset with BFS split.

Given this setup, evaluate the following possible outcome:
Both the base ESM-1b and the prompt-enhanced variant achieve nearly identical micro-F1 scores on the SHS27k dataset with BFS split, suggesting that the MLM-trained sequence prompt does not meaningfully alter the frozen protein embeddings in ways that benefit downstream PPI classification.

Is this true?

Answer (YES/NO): YES